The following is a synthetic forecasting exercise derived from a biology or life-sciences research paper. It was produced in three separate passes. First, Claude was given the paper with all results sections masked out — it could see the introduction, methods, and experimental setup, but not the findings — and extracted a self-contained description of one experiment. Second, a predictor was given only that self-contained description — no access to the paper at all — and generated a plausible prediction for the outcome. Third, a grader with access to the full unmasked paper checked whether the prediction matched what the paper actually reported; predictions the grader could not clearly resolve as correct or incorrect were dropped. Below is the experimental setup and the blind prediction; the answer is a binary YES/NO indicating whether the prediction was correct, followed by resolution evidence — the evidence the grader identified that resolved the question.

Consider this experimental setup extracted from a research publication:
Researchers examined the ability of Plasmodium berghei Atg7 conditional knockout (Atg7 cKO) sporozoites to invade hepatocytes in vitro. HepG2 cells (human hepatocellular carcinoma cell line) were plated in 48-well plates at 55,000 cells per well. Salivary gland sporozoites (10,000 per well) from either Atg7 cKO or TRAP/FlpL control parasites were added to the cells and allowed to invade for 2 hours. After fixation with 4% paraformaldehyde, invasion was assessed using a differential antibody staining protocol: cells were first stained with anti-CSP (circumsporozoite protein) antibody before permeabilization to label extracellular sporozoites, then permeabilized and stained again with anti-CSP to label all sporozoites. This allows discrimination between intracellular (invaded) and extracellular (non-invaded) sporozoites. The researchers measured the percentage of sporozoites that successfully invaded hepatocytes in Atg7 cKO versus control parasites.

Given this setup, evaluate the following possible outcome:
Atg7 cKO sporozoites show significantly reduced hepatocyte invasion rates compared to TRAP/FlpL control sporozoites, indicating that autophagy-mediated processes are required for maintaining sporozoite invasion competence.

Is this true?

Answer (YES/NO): NO